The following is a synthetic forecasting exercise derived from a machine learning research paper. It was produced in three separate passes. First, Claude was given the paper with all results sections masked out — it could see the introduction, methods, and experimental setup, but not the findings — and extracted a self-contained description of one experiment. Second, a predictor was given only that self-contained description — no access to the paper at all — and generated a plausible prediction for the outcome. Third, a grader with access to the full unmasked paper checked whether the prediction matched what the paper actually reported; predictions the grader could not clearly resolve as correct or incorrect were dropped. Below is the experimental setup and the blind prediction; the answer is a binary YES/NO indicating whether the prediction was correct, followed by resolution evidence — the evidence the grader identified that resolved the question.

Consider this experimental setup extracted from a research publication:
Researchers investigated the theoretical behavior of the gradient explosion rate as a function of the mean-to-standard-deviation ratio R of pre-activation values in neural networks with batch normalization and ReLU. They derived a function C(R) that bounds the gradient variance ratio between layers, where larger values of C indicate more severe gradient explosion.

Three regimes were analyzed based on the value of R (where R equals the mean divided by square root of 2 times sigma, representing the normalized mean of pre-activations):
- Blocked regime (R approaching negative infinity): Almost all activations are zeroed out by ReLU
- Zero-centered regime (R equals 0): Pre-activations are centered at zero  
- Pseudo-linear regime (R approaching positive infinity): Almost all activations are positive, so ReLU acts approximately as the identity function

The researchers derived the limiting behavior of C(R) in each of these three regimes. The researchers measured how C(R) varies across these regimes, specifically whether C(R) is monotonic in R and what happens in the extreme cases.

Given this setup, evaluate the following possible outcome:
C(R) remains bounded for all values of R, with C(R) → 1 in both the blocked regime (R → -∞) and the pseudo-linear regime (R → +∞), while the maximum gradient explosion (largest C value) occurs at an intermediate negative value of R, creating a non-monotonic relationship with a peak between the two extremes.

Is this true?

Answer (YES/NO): NO